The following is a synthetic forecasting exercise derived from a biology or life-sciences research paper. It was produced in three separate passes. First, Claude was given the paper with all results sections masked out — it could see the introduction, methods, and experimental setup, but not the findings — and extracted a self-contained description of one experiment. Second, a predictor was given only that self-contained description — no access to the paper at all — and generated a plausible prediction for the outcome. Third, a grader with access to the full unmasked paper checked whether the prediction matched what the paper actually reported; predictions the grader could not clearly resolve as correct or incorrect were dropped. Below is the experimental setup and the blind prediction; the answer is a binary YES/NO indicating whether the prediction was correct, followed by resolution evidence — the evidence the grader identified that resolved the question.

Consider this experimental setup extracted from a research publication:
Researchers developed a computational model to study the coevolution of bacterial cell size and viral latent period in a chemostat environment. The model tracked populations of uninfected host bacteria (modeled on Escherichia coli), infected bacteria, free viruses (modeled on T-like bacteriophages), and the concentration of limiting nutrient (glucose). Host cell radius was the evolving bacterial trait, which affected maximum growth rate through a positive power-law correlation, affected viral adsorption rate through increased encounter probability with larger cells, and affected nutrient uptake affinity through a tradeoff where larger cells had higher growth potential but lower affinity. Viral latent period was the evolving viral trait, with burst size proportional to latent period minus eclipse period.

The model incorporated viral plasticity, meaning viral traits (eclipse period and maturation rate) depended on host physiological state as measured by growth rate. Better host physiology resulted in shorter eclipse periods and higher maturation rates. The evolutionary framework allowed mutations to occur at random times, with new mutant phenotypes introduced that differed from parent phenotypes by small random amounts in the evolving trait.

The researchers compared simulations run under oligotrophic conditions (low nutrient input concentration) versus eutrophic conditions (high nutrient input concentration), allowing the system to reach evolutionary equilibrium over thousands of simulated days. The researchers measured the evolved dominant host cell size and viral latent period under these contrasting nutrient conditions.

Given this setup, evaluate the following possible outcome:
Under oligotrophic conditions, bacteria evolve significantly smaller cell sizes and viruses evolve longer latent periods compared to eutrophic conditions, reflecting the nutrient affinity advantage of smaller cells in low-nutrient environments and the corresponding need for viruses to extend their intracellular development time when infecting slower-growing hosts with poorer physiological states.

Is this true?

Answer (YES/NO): YES